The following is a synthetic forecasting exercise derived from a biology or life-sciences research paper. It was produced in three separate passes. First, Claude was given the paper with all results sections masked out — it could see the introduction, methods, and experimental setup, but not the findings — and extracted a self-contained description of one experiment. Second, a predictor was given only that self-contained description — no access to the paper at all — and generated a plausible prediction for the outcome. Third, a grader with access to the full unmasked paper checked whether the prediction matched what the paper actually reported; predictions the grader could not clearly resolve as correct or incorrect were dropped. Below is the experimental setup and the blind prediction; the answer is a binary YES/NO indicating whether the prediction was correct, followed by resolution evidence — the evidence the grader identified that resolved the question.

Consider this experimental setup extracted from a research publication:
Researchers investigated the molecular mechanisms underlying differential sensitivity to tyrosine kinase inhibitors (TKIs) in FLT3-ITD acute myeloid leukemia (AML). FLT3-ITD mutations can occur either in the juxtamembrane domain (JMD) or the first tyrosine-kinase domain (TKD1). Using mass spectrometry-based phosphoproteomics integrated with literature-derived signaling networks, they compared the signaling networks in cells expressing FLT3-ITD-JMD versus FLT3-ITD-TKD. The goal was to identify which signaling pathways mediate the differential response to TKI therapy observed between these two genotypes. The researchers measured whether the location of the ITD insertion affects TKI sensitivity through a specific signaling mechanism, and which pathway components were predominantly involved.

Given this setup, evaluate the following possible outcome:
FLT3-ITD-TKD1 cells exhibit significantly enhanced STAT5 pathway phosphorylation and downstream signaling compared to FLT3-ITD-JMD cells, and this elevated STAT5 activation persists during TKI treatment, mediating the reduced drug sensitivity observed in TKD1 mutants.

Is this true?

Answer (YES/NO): NO